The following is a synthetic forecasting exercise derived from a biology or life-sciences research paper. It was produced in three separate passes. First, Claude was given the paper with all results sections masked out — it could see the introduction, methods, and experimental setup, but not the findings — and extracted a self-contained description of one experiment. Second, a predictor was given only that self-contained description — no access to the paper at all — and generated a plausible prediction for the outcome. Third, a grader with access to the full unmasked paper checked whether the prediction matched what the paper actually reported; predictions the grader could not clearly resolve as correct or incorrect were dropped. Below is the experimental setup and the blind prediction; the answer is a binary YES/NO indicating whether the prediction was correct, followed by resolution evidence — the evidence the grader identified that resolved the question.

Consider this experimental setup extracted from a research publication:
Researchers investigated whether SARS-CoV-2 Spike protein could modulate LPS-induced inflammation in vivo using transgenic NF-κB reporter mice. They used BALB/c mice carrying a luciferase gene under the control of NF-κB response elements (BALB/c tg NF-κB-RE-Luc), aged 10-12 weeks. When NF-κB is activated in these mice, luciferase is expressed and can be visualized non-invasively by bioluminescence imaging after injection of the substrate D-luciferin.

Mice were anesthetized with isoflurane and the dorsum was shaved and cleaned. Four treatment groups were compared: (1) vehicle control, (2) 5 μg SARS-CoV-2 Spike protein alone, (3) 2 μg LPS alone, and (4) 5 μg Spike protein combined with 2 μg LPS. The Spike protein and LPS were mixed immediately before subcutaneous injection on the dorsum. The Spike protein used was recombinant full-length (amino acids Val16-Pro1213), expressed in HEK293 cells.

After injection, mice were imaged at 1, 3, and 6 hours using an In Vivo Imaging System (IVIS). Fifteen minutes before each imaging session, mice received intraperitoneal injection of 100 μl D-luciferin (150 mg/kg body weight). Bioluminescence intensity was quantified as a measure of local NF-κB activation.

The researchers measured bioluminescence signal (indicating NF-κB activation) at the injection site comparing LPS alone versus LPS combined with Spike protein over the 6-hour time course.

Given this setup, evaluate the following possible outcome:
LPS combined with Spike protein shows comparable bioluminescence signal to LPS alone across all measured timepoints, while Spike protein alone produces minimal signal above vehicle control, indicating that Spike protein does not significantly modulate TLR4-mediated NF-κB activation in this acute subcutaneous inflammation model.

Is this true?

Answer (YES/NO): NO